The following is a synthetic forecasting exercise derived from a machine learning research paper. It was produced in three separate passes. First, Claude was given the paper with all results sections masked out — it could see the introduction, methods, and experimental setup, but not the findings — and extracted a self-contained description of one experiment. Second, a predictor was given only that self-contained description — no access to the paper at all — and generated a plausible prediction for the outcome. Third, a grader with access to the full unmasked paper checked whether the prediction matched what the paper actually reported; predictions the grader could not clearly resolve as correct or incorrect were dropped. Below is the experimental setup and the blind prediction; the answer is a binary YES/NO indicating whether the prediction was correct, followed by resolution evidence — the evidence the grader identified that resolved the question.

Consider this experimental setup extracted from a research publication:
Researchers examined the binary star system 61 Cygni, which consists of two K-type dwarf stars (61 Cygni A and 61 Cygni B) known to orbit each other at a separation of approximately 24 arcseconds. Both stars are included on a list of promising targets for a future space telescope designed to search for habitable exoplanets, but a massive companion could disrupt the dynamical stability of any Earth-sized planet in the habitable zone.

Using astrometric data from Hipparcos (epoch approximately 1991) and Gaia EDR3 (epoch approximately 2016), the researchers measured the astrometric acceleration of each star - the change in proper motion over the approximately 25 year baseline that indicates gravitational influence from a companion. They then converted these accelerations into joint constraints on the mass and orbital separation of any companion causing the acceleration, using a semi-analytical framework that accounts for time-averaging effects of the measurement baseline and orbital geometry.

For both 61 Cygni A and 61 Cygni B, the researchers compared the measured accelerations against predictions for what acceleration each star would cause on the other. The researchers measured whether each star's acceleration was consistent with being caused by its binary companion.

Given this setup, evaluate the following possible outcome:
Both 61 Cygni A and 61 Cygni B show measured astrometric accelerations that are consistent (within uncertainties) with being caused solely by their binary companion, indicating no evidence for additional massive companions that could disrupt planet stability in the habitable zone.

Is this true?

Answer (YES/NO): YES